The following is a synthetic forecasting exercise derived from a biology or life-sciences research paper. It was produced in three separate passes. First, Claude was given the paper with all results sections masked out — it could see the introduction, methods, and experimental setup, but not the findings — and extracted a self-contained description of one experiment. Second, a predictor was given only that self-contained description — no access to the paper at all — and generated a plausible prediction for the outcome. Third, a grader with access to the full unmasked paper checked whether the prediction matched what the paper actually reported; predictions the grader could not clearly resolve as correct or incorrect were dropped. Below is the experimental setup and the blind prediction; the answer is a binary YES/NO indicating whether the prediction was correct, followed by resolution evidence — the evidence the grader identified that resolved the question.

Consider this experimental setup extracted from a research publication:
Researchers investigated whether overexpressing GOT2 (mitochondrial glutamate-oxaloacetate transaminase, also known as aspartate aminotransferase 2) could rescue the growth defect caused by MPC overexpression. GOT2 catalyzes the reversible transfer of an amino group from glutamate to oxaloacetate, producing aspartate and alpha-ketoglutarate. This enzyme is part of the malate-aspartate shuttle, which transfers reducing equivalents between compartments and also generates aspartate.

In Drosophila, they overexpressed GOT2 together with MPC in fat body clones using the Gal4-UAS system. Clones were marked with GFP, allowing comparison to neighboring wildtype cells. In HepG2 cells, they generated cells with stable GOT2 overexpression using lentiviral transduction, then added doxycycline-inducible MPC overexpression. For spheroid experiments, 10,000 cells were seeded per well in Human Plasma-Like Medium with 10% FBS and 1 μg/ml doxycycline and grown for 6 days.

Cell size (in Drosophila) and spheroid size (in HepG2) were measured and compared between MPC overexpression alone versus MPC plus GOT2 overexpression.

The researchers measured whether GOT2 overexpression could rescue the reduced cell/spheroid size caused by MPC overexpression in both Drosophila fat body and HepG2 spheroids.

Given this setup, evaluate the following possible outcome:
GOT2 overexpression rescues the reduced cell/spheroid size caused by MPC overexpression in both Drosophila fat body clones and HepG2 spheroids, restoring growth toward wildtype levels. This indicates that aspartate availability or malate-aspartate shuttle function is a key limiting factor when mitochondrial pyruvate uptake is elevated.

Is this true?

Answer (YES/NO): YES